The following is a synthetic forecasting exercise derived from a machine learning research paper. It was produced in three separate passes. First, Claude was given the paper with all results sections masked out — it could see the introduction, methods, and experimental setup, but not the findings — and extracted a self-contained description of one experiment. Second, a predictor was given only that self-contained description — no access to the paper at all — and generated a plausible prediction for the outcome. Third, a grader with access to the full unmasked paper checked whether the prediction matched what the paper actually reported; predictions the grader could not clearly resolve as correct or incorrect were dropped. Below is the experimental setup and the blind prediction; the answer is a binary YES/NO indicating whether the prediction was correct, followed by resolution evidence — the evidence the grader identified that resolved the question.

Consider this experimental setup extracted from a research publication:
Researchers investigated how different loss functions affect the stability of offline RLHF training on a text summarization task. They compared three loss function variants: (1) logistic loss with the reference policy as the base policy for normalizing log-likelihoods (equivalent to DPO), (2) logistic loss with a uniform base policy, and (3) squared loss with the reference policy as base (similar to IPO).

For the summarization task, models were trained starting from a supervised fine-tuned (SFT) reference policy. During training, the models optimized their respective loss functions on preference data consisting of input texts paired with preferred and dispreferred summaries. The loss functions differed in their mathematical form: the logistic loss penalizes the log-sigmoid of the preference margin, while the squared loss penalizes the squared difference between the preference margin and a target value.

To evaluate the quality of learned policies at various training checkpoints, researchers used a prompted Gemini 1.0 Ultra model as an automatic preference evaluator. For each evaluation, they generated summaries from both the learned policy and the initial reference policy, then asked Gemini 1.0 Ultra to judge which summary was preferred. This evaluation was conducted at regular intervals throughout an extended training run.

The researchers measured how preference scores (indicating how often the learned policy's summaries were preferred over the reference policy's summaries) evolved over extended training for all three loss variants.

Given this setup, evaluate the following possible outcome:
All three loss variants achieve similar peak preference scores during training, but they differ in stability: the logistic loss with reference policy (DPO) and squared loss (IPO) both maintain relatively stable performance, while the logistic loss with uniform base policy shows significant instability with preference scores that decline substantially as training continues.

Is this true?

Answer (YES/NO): NO